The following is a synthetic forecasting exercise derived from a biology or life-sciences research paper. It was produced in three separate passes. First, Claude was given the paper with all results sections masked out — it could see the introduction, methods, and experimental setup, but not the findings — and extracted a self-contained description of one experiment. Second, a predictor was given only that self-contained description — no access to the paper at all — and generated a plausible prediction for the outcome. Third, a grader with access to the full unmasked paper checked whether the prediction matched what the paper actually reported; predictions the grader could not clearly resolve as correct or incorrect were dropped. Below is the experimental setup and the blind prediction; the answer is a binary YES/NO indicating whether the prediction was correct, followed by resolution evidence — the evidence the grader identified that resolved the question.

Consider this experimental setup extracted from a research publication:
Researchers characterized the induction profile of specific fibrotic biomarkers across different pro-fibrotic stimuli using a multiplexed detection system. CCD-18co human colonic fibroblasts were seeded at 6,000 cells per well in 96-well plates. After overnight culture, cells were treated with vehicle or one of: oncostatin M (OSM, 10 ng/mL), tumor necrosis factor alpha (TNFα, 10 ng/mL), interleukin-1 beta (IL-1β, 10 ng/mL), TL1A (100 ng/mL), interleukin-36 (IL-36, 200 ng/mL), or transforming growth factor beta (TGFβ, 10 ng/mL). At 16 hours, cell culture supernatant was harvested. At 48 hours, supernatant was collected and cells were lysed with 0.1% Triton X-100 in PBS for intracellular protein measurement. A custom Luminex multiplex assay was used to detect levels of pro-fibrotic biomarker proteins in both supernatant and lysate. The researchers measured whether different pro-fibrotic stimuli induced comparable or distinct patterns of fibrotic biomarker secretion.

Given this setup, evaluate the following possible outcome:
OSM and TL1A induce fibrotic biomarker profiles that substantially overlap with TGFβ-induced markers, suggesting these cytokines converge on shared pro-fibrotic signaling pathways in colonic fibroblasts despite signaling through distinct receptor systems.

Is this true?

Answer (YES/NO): NO